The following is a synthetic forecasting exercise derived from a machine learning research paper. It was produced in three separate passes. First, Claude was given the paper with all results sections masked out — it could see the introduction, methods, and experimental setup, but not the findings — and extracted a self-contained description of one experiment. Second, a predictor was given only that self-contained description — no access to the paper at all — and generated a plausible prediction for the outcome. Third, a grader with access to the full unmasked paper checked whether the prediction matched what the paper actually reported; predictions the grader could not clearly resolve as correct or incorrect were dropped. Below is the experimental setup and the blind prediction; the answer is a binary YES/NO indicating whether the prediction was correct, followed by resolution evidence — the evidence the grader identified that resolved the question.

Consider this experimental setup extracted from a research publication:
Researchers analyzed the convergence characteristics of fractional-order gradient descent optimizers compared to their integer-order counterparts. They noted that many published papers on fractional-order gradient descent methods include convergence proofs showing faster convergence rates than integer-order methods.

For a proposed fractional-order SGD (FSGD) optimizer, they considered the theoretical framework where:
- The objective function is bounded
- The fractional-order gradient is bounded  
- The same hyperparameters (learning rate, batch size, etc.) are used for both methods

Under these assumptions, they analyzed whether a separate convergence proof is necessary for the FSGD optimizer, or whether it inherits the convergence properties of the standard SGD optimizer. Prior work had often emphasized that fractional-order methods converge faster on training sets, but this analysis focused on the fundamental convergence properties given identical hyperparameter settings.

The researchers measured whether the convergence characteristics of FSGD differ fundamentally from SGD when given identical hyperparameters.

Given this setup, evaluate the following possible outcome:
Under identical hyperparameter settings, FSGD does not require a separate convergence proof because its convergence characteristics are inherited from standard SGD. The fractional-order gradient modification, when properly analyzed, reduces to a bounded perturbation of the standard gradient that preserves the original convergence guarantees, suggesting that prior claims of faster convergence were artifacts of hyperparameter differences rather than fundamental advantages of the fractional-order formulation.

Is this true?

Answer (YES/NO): YES